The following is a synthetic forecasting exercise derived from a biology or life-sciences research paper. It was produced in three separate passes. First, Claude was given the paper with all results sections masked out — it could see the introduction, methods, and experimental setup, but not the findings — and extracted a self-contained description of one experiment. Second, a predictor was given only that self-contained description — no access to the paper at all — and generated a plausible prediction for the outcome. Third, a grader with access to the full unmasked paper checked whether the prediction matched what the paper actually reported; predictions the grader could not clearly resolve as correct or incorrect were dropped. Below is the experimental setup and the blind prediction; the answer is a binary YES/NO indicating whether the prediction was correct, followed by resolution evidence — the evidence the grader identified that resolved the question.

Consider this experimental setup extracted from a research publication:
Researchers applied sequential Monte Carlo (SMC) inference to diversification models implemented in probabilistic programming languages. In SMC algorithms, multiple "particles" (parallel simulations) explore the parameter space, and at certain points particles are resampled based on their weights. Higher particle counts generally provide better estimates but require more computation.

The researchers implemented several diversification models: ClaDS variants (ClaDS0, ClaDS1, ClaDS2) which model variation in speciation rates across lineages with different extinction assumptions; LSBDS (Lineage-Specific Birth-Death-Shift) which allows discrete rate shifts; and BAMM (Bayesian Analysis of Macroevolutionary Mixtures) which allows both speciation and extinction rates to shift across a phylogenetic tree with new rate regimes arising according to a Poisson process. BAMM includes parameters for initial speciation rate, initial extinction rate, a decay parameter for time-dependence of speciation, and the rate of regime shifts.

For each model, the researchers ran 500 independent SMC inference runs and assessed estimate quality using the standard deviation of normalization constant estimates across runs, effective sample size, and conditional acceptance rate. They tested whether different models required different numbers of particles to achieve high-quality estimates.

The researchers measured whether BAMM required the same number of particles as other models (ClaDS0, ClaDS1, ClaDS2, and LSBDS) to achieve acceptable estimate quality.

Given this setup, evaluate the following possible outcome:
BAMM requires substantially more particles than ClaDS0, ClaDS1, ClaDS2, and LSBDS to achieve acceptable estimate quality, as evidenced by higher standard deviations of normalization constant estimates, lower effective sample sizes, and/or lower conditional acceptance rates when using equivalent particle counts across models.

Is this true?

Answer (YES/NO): YES